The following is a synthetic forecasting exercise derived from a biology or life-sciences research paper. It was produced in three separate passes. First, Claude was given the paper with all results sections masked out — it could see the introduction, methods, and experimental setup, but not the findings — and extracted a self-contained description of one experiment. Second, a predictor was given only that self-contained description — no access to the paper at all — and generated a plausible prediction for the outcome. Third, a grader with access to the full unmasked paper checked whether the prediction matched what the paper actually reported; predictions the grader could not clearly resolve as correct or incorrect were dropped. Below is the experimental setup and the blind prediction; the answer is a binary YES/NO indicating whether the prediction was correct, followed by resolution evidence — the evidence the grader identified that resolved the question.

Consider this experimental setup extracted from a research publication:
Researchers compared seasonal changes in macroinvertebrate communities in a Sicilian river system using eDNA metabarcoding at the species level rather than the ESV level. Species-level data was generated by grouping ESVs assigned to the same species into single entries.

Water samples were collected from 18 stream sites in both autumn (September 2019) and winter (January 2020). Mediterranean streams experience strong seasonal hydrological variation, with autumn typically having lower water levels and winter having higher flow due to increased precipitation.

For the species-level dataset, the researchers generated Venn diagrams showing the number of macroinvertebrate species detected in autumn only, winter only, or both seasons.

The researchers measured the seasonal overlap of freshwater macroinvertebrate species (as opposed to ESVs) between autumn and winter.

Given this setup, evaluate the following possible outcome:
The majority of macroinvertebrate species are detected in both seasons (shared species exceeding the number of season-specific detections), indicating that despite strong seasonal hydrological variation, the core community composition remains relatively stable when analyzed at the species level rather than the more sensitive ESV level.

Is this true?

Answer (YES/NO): NO